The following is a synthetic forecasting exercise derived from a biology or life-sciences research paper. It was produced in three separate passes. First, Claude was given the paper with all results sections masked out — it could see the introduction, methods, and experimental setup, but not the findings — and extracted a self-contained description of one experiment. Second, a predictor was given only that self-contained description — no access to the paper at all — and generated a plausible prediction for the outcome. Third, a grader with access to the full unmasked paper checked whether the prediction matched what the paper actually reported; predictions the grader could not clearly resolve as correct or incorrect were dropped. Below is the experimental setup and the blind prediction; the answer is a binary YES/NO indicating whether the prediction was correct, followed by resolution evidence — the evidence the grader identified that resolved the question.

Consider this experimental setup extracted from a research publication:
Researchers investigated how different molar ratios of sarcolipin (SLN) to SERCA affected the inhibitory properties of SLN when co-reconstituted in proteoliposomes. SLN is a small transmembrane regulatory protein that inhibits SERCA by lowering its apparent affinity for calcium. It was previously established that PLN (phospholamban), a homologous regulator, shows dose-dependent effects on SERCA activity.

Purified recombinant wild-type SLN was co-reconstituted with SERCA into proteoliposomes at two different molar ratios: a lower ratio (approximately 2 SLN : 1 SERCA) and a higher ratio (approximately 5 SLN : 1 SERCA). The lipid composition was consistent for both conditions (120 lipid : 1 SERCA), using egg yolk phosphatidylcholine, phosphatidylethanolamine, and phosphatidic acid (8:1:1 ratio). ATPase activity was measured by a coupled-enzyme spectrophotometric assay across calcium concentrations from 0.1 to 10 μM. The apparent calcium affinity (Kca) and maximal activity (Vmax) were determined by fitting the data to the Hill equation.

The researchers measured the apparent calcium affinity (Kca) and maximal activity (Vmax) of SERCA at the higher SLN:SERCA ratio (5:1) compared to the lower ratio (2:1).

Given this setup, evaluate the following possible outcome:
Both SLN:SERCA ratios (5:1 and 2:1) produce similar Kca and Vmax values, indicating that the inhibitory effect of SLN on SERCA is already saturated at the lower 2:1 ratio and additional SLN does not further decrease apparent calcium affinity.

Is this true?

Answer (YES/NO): NO